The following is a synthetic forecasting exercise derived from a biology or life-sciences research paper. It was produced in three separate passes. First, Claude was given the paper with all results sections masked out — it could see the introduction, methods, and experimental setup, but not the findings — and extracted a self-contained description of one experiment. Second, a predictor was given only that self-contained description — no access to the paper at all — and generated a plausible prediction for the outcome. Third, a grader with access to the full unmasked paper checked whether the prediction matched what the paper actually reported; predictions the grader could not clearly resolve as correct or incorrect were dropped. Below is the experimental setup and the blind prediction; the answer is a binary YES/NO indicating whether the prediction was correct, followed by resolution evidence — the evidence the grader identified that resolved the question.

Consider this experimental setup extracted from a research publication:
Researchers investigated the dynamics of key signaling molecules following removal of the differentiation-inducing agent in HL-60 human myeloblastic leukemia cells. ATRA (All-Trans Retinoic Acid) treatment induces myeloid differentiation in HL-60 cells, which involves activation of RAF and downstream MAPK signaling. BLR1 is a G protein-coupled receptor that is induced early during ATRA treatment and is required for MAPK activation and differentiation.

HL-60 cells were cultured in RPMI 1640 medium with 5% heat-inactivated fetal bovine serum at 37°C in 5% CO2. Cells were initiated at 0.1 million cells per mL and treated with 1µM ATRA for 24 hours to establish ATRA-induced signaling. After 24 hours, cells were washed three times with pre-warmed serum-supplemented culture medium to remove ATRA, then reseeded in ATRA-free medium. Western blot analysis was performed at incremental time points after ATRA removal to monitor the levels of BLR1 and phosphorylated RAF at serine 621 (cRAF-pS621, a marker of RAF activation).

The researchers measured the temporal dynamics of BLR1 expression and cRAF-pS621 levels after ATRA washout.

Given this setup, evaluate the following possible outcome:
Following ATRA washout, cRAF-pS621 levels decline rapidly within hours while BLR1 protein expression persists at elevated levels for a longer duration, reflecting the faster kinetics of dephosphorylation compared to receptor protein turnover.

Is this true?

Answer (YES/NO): NO